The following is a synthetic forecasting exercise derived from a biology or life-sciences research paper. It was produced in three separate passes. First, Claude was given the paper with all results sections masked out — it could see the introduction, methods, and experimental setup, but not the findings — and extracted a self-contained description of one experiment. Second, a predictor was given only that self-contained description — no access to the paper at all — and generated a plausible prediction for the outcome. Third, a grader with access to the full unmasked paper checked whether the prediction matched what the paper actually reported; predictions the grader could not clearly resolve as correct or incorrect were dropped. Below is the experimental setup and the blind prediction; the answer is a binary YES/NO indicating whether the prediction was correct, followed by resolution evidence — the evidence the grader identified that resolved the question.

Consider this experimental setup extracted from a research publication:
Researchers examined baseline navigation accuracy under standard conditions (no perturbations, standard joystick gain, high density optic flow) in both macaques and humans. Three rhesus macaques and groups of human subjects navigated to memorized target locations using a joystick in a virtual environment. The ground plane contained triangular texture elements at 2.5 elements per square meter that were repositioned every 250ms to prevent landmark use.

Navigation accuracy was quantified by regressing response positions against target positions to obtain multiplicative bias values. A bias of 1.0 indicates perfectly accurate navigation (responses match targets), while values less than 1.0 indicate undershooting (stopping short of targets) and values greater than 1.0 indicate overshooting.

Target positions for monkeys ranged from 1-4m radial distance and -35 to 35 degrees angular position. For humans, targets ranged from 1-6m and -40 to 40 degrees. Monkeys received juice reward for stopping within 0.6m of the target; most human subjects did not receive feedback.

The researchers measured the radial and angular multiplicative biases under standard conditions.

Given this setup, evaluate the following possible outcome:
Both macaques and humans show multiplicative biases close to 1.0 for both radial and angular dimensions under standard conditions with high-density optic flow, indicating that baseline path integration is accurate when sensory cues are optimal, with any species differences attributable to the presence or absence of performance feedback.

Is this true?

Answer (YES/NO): NO